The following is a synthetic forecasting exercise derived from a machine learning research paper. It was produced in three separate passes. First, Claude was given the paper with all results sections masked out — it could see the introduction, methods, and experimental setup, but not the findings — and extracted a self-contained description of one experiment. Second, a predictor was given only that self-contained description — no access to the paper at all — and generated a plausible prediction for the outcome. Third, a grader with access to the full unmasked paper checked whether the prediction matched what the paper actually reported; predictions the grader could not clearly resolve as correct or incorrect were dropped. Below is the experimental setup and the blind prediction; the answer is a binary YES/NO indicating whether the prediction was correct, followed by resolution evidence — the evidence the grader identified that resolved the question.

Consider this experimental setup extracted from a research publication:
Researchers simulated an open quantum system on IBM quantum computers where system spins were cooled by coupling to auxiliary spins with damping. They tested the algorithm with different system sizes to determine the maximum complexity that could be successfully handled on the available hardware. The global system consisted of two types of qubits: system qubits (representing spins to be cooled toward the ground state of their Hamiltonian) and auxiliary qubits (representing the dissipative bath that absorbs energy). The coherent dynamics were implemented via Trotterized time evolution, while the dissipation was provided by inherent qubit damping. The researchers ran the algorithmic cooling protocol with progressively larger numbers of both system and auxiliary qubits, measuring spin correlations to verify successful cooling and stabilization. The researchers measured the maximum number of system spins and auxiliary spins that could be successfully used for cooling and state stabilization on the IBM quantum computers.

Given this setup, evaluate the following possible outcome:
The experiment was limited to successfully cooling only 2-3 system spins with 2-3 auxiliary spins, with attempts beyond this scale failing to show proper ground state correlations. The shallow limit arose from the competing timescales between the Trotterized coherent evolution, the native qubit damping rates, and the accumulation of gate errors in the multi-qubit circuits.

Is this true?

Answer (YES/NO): NO